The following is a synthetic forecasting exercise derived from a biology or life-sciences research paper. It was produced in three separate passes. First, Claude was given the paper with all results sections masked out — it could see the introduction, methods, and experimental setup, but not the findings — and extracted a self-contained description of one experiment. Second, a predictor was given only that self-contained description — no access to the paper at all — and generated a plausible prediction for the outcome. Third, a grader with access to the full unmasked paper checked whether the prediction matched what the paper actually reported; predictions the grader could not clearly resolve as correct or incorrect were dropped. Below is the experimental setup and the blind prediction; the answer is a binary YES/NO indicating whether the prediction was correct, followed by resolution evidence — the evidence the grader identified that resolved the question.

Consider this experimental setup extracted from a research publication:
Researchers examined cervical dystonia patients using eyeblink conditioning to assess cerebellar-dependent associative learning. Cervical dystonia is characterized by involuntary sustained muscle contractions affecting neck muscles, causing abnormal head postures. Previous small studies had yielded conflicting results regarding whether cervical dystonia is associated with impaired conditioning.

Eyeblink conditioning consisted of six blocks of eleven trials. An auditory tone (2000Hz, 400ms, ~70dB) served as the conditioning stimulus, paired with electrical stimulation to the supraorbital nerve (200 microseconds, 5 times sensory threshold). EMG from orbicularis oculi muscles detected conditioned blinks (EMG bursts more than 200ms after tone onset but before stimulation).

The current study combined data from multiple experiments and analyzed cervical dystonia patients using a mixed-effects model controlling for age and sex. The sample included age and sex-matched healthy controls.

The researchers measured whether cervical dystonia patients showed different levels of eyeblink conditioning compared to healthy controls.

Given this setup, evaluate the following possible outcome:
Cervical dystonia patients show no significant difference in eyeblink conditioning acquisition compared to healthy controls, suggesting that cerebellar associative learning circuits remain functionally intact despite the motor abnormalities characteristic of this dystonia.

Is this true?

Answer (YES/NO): YES